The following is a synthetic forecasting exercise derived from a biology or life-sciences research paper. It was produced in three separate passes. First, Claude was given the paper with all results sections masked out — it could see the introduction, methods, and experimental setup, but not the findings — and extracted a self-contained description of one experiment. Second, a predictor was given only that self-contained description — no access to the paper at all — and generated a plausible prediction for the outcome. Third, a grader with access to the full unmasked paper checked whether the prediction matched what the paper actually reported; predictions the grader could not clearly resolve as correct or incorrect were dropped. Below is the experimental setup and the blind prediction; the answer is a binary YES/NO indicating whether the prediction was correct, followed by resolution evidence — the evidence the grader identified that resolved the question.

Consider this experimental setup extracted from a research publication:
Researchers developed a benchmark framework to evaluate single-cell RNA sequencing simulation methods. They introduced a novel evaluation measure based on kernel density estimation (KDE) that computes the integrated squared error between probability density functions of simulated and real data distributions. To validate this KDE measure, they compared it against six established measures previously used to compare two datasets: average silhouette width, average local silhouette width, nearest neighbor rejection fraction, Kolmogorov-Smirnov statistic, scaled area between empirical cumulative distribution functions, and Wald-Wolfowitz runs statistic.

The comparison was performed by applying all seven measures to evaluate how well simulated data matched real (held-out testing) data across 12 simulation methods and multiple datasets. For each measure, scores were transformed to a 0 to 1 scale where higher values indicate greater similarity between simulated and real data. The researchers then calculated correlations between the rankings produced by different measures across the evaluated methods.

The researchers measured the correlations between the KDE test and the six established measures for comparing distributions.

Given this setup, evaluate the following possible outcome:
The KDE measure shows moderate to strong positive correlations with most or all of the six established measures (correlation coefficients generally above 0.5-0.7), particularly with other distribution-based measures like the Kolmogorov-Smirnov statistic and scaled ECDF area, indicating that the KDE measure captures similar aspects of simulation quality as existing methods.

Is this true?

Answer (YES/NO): NO